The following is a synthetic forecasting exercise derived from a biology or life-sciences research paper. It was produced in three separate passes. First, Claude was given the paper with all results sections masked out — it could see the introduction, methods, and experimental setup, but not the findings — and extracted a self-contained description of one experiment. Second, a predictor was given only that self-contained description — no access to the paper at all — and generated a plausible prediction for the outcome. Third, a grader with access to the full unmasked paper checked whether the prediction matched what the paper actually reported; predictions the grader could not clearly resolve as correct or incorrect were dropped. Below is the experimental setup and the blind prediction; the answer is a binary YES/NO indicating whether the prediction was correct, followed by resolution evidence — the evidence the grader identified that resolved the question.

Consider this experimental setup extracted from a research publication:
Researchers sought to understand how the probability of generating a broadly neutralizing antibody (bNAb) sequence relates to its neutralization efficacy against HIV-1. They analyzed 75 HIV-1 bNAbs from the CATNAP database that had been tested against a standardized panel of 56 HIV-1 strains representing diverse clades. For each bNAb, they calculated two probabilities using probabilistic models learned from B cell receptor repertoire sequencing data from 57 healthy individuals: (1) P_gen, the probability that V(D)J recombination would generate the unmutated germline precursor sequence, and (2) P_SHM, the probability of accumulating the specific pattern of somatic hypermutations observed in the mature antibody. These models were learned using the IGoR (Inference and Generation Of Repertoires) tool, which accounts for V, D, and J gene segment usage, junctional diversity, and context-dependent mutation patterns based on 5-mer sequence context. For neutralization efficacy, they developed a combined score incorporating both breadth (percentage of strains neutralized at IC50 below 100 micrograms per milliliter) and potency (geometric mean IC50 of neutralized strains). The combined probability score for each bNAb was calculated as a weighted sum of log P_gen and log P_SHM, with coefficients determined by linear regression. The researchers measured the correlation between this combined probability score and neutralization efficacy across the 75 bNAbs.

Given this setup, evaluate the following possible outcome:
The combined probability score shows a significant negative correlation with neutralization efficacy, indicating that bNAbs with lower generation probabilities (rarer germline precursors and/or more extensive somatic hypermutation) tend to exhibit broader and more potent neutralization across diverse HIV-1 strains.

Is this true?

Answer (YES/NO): YES